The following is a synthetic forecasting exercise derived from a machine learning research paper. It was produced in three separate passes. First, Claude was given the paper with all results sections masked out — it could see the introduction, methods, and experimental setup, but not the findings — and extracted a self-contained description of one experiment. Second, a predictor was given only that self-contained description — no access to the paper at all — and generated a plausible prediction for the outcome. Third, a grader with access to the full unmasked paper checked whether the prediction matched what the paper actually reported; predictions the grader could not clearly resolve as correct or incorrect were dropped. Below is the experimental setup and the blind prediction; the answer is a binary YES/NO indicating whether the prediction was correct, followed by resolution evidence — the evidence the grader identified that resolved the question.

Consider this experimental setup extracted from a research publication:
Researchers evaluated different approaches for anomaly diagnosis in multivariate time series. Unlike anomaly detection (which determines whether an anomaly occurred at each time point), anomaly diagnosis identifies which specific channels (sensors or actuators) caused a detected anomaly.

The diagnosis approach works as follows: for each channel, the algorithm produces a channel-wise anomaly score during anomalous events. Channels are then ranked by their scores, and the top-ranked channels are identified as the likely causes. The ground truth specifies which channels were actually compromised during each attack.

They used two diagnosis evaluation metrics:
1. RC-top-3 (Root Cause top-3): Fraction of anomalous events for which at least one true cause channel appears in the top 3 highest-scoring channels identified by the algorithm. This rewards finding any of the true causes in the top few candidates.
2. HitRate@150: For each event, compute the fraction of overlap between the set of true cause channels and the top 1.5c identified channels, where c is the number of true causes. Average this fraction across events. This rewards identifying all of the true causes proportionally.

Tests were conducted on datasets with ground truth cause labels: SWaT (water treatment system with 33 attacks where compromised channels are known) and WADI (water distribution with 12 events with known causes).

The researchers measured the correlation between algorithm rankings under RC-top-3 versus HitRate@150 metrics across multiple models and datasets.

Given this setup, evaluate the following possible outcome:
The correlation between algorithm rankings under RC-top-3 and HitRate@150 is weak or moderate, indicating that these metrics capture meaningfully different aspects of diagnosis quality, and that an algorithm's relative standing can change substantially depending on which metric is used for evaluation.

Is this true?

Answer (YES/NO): NO